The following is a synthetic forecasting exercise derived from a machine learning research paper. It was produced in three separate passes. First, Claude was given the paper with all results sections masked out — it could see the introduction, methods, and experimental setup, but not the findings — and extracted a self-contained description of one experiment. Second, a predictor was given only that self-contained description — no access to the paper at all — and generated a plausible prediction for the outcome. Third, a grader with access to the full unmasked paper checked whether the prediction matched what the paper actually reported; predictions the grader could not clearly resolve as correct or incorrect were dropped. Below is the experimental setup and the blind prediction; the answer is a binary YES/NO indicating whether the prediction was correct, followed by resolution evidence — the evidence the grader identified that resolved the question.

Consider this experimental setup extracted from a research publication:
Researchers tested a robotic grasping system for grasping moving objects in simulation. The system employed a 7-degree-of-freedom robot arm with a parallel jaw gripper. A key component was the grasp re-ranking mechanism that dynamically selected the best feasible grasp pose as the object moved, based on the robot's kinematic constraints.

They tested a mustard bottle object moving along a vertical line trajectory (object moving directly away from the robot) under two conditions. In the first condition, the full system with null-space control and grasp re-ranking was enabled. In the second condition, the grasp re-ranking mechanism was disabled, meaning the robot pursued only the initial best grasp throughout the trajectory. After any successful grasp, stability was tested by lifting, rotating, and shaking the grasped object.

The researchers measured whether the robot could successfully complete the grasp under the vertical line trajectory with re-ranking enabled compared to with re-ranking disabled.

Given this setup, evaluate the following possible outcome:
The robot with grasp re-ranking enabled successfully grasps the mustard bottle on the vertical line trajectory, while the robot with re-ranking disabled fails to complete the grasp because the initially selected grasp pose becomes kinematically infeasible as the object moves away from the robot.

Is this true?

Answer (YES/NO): NO